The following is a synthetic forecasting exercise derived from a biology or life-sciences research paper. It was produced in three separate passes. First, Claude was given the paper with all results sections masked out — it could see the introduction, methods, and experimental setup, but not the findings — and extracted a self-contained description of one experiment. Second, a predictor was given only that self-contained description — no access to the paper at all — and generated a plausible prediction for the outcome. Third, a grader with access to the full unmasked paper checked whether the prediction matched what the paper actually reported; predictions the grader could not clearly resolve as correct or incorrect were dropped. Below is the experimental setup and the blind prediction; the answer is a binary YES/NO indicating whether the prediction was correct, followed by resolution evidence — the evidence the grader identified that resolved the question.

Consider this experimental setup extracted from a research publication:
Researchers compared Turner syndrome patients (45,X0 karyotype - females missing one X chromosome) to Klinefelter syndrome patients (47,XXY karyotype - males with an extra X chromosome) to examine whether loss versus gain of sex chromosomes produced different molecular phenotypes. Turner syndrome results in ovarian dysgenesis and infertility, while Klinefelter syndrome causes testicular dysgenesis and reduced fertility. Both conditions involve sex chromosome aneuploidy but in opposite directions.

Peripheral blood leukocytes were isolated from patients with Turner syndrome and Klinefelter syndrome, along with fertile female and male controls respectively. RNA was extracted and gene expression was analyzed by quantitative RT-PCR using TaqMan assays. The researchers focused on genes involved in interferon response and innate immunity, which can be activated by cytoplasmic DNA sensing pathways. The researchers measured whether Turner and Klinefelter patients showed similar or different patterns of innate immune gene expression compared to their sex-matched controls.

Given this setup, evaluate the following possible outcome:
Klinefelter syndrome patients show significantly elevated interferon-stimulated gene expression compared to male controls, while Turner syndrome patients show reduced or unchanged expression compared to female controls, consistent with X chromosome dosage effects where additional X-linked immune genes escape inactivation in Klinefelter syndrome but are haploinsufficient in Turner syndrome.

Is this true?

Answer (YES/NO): NO